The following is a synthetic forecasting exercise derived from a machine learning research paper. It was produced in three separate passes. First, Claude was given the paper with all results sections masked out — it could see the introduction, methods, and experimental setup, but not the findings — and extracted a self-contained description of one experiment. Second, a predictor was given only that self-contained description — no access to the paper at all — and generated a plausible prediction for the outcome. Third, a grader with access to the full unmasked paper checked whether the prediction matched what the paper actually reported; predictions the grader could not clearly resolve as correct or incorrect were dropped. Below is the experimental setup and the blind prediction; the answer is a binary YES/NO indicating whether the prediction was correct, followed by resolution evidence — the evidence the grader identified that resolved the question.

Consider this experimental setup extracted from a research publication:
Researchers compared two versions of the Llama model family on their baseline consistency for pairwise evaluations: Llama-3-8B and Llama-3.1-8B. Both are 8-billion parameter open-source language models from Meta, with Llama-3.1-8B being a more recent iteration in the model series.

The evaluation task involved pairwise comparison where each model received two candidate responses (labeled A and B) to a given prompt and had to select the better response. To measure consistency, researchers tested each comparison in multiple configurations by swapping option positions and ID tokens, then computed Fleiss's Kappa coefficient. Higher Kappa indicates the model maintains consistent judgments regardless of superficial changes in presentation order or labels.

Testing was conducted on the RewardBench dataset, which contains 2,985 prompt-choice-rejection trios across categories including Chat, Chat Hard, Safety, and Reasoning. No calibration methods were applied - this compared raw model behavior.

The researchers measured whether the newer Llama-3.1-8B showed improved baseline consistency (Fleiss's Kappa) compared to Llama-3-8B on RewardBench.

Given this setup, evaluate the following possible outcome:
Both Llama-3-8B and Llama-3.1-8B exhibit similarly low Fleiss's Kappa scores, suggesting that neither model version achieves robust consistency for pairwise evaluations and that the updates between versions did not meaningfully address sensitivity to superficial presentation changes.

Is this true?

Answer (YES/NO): NO